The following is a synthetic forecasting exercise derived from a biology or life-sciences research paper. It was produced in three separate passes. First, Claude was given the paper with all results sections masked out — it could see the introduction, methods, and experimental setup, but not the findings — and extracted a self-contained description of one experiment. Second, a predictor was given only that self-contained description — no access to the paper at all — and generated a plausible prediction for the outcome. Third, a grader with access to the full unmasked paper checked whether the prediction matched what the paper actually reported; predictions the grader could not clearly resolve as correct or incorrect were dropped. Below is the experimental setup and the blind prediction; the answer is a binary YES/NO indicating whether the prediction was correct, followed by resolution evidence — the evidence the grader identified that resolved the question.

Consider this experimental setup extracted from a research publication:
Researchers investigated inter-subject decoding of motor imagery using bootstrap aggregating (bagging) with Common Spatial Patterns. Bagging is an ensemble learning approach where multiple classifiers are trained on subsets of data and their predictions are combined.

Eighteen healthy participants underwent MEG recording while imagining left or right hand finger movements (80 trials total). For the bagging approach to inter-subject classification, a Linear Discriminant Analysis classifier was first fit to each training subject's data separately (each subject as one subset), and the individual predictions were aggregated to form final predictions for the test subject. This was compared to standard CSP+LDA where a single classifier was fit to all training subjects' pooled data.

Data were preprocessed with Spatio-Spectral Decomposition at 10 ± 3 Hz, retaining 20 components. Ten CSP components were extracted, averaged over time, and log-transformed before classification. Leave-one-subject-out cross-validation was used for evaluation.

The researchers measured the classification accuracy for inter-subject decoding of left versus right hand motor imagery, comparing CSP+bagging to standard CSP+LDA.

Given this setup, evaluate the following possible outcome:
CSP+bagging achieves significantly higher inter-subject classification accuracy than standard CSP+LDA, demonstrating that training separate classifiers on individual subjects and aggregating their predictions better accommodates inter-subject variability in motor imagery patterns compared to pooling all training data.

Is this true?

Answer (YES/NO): NO